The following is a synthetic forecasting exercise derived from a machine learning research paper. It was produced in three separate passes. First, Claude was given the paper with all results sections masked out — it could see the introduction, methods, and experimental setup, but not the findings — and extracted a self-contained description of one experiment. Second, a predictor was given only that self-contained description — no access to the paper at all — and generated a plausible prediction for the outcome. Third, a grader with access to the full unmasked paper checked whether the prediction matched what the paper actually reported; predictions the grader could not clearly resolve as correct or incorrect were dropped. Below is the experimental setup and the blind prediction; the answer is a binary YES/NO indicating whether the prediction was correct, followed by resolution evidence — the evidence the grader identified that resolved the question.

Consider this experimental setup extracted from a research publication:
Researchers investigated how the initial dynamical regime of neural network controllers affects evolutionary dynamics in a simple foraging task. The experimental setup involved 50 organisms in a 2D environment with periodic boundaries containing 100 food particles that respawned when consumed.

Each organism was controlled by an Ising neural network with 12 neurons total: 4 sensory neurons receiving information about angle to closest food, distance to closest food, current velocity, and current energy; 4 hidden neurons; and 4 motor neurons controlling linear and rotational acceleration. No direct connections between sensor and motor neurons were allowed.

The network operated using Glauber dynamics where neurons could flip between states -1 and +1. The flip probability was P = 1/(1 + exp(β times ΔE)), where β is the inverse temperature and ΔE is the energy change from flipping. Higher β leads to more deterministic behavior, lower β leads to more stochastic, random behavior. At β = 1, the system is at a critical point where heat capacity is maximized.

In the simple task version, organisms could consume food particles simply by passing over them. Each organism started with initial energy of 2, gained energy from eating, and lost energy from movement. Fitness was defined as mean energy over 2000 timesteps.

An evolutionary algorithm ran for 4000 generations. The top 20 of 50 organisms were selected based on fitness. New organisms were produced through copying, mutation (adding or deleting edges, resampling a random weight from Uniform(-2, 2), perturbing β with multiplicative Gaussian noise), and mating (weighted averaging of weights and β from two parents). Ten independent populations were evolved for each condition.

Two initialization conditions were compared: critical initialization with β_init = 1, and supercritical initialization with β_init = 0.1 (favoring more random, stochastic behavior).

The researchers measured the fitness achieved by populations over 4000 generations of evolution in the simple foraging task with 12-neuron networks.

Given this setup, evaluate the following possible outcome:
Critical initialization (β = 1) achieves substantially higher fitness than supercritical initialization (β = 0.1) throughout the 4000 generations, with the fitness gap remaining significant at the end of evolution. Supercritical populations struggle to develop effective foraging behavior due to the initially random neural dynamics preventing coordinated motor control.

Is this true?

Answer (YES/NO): NO